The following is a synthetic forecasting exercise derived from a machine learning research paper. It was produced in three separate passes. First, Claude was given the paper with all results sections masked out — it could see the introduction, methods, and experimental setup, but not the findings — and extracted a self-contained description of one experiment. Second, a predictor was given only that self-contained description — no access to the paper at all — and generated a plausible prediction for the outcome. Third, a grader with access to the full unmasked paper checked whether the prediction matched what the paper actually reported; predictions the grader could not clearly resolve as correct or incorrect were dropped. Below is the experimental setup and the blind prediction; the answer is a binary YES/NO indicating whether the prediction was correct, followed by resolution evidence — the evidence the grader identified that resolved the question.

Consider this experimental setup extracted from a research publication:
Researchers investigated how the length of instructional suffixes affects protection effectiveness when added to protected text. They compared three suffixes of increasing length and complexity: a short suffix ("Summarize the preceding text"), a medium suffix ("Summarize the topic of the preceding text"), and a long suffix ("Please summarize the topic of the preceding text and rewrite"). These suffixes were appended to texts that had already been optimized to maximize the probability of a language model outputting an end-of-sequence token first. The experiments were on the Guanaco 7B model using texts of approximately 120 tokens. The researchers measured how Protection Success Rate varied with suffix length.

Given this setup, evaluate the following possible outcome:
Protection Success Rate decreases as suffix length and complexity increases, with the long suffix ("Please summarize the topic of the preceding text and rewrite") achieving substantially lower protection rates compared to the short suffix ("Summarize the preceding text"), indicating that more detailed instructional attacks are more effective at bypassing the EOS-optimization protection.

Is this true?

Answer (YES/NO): NO